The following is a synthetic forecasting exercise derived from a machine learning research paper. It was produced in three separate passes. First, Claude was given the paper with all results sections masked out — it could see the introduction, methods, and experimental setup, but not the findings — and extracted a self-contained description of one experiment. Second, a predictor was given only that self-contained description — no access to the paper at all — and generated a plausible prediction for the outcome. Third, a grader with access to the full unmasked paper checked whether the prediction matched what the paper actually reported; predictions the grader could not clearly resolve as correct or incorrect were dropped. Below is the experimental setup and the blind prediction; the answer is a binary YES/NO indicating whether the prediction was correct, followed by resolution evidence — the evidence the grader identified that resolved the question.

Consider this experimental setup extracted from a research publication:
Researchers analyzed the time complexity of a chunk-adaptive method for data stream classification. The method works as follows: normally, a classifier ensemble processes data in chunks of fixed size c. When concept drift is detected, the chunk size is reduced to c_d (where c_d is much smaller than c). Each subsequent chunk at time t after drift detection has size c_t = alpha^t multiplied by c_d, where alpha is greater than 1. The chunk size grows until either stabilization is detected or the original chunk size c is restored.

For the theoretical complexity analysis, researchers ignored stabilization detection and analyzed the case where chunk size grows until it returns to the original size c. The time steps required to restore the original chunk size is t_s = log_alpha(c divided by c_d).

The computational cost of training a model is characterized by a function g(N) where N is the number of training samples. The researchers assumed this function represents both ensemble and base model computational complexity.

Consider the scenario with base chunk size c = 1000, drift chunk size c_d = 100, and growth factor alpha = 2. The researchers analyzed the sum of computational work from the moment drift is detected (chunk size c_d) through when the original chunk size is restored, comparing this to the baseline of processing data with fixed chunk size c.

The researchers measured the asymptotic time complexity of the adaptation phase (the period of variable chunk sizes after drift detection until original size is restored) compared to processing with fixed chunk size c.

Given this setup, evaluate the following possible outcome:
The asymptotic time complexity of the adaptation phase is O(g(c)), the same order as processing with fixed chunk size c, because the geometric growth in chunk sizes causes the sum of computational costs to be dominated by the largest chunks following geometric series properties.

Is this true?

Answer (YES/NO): YES